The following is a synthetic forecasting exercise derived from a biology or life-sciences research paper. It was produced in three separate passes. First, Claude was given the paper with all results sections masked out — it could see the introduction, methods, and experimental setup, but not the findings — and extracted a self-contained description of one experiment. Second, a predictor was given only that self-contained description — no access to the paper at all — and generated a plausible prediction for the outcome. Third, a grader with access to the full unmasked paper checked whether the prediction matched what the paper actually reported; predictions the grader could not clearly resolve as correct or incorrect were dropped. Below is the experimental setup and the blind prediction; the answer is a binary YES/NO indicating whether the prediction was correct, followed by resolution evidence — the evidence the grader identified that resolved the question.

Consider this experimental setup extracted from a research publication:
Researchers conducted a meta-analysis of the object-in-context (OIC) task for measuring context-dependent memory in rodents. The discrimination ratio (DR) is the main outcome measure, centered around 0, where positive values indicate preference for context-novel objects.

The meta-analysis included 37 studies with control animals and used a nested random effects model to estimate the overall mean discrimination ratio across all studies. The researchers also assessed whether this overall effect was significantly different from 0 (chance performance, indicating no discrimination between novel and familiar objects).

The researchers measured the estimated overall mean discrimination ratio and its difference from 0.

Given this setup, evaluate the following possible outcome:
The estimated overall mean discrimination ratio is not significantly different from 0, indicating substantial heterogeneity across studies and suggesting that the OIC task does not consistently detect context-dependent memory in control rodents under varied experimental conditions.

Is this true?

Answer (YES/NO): NO